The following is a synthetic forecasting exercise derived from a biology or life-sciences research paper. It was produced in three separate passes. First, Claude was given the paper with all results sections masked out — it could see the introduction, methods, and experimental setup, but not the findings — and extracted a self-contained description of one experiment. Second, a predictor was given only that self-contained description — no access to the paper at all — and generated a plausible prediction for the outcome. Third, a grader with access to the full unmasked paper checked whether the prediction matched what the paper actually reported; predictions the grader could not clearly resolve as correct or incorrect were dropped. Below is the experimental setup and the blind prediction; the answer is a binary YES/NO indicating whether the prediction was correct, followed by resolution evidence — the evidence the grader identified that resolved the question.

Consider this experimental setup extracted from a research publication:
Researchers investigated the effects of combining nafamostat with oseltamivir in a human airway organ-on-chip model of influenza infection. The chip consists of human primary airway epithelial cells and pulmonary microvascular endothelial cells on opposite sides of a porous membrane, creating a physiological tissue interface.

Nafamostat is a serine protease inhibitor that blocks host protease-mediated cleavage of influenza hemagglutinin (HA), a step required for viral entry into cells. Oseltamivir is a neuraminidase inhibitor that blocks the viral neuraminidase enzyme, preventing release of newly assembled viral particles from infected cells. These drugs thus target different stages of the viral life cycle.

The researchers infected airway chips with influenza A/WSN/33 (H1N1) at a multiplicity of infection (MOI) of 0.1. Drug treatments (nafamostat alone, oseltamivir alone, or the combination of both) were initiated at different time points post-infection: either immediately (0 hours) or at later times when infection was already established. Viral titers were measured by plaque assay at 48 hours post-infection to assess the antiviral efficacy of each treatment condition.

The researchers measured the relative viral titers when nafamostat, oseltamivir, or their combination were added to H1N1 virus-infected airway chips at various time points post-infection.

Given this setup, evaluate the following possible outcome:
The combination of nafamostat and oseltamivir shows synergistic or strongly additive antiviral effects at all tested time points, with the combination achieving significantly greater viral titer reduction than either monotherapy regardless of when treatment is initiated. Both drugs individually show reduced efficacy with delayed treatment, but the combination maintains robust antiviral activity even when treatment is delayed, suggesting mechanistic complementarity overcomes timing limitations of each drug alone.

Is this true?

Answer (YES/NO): NO